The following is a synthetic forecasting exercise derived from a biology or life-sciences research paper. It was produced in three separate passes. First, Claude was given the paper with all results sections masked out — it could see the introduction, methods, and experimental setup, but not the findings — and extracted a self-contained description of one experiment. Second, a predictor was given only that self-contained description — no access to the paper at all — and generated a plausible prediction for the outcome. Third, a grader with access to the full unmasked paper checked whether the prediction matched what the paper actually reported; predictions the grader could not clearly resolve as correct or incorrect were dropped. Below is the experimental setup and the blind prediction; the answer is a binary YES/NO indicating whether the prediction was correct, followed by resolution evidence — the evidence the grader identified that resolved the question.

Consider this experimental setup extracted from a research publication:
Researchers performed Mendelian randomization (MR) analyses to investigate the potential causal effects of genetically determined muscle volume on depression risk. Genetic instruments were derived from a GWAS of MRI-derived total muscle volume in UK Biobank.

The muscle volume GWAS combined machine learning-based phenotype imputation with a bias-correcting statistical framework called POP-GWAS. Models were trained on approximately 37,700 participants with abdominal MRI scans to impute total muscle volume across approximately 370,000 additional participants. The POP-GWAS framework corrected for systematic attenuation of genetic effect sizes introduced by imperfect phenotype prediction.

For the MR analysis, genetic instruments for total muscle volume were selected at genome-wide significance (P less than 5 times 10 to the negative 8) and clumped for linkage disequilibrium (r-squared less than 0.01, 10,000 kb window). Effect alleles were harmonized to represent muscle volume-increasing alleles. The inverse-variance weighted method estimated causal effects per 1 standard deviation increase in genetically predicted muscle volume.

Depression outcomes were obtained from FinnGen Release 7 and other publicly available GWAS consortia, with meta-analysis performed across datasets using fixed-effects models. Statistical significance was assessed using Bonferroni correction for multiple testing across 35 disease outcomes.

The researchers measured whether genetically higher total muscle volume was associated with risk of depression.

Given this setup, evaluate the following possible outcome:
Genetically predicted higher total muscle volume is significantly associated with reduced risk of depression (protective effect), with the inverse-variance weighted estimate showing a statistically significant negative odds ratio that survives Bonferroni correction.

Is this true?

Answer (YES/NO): NO